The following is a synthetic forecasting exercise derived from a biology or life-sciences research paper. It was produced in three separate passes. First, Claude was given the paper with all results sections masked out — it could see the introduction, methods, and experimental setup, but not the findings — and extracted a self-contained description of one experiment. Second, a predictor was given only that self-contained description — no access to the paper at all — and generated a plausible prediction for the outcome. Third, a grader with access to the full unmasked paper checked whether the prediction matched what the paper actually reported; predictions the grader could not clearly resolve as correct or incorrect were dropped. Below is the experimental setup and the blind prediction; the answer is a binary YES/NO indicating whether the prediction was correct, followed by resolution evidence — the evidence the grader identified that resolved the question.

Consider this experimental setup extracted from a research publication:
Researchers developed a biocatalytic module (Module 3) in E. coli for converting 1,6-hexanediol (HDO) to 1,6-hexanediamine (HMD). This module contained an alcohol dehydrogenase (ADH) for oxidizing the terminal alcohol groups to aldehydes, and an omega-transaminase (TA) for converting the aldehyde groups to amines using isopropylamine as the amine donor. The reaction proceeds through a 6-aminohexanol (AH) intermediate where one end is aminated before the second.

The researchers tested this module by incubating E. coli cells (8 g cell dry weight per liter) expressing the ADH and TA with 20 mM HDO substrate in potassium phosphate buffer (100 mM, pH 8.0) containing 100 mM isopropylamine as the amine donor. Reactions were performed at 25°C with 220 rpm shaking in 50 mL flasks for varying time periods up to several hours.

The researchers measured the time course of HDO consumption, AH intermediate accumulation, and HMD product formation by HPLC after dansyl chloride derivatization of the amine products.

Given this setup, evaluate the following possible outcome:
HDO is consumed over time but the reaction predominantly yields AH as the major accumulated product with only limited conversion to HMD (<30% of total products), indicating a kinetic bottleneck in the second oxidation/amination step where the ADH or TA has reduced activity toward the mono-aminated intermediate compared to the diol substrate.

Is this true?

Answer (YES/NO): NO